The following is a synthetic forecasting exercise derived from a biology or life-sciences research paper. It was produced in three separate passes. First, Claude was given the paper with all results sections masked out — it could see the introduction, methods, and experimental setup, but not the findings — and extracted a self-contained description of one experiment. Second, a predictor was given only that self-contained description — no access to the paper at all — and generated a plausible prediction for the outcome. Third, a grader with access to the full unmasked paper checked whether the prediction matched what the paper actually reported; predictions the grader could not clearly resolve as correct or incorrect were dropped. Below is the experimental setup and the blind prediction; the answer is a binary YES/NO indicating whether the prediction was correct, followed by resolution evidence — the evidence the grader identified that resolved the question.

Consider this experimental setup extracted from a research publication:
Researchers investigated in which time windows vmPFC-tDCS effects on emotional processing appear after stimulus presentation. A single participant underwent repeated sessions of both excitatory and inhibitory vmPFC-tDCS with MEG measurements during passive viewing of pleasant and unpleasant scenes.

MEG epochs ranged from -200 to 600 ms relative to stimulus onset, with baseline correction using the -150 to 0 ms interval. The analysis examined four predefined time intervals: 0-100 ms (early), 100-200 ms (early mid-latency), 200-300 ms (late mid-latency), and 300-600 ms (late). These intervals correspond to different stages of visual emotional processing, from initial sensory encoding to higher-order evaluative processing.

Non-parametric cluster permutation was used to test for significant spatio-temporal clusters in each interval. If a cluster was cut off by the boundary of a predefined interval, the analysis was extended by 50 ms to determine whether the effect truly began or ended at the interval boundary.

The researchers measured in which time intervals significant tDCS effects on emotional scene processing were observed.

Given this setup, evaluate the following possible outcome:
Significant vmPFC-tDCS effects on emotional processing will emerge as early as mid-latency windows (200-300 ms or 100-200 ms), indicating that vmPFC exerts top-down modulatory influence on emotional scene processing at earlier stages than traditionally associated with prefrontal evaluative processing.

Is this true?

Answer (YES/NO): YES